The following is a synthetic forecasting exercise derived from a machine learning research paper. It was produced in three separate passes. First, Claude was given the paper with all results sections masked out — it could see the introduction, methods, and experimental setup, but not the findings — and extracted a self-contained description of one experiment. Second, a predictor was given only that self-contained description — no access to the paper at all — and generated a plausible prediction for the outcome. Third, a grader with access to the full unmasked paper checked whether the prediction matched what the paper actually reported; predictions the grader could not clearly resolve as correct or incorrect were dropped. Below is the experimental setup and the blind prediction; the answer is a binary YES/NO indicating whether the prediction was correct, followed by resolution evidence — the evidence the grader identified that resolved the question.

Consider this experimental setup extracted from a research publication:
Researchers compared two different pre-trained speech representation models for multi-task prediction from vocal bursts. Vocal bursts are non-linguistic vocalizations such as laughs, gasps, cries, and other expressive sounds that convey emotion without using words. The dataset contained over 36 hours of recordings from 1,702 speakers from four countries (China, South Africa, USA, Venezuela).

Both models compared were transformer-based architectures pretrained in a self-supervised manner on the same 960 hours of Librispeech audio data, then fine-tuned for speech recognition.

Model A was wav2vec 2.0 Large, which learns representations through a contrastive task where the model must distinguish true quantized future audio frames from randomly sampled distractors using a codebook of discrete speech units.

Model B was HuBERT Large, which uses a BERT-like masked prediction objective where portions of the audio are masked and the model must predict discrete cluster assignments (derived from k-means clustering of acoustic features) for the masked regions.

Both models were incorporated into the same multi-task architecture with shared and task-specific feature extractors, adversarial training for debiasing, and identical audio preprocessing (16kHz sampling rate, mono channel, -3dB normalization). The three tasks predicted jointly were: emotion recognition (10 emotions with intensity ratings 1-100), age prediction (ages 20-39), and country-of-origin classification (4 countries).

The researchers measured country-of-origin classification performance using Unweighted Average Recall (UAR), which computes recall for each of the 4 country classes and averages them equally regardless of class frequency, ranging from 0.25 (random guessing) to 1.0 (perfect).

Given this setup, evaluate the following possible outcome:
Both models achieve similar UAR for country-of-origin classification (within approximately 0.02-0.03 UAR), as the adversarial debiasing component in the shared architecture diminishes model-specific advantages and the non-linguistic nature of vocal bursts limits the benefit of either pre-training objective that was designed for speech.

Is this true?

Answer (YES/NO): NO